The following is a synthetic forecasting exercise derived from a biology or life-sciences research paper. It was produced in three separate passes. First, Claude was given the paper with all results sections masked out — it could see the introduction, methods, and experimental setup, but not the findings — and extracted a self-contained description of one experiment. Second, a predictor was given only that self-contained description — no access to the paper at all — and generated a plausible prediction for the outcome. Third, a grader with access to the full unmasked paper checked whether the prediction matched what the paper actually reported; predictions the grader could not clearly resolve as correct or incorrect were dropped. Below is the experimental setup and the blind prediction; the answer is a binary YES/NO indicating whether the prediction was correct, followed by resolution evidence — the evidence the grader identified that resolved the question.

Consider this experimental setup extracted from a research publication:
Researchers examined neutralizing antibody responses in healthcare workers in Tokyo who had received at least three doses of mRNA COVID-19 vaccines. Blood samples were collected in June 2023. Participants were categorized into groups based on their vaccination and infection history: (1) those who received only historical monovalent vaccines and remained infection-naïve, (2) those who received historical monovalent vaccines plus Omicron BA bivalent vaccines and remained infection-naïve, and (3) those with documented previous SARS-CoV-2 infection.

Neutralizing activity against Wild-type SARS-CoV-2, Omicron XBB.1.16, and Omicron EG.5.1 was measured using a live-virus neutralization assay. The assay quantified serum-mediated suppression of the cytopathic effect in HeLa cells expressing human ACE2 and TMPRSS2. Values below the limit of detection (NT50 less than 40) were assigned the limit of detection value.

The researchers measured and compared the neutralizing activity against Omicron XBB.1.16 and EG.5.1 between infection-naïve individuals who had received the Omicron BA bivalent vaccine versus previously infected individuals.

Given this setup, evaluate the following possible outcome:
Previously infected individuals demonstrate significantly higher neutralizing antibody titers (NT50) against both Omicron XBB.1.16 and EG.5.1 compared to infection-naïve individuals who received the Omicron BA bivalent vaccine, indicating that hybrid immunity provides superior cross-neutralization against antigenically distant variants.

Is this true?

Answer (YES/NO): YES